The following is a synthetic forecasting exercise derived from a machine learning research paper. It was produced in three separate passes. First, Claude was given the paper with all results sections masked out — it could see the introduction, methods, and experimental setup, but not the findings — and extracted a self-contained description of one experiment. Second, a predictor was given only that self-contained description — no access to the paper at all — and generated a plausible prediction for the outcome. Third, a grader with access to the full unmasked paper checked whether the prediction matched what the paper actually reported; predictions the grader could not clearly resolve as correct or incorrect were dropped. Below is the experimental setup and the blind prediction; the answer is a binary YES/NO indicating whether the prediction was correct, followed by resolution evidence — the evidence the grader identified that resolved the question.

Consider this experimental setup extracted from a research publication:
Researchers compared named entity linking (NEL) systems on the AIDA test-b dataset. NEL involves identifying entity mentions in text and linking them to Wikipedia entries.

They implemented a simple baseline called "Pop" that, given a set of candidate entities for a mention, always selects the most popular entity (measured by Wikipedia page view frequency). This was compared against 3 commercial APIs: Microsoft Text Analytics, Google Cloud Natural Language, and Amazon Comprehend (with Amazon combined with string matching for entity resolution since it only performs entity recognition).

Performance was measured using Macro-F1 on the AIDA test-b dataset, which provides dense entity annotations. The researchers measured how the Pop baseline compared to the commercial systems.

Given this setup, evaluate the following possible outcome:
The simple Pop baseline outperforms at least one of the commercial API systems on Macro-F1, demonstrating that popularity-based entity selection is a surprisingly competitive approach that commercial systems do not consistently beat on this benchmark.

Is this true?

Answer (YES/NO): YES